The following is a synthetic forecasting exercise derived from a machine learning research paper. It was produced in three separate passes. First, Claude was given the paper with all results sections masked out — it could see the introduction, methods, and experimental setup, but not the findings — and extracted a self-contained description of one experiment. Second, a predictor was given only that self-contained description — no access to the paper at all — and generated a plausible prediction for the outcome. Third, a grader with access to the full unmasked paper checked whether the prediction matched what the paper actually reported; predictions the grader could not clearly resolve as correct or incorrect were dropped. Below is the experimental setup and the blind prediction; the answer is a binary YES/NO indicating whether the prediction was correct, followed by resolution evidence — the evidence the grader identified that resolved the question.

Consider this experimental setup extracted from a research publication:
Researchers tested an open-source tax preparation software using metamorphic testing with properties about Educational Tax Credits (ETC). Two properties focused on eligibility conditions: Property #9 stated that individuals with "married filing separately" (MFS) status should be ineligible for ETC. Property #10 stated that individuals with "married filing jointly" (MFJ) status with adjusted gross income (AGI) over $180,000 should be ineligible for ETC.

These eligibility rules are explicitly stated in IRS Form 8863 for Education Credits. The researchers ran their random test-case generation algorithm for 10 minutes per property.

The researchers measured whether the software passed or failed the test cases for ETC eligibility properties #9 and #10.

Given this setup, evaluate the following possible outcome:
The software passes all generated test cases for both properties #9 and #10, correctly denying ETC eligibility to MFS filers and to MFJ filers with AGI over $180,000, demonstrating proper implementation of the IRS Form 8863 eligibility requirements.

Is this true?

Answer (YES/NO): NO